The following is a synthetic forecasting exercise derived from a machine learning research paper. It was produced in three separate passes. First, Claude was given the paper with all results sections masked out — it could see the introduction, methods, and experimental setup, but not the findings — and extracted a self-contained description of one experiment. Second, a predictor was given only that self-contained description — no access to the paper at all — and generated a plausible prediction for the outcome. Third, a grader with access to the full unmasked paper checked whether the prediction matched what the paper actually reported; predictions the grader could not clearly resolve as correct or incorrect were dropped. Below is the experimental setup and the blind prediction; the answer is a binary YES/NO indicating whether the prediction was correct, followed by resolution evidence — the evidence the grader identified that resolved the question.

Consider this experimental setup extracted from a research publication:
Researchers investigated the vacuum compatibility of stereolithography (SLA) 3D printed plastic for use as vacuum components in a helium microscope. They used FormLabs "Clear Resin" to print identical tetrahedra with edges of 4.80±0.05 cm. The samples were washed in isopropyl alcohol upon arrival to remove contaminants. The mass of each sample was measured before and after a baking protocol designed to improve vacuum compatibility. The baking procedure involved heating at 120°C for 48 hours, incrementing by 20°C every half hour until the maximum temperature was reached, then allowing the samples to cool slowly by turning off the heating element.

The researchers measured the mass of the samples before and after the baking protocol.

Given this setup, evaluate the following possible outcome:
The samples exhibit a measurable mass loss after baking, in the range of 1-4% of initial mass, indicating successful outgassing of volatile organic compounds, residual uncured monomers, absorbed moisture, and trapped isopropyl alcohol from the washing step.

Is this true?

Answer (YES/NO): NO